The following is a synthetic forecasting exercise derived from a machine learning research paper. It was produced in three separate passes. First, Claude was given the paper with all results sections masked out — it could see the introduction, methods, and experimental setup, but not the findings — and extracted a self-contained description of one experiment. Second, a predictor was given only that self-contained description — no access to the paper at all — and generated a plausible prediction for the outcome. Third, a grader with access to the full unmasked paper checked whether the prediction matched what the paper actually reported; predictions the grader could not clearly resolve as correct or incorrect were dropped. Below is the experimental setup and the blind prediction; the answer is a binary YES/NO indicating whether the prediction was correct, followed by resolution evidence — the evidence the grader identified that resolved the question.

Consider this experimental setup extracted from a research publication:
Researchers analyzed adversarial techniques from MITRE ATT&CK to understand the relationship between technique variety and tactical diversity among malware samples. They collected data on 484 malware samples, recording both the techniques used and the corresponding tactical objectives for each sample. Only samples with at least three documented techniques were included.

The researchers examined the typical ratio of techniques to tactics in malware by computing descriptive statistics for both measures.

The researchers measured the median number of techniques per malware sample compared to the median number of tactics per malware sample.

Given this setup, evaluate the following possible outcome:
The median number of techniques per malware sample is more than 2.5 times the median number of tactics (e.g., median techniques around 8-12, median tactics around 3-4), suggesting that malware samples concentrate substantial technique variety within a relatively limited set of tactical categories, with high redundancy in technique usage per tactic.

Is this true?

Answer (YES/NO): NO